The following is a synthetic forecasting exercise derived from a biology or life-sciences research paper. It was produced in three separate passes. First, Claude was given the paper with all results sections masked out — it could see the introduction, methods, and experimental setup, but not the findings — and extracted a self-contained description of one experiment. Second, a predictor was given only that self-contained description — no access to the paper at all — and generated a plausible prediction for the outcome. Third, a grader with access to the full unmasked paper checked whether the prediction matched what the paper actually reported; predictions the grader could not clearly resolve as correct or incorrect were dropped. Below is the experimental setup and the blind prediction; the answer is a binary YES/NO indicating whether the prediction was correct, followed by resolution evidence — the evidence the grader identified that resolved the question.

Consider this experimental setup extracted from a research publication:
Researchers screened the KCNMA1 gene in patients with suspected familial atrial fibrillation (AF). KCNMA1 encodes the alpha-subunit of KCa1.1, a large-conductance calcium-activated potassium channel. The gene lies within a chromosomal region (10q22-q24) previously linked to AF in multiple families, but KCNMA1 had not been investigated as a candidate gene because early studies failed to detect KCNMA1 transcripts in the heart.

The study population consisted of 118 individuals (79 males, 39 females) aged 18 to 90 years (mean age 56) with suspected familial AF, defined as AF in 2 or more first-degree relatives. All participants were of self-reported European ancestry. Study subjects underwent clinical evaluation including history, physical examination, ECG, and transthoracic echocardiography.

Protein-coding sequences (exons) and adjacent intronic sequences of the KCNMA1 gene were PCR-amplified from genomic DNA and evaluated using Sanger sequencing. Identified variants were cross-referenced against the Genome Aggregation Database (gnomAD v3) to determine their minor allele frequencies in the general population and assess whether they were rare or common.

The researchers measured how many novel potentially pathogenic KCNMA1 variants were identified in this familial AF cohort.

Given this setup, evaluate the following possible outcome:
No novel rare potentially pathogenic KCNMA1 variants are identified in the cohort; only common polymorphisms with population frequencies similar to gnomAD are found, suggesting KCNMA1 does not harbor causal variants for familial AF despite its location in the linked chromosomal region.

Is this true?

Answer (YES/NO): NO